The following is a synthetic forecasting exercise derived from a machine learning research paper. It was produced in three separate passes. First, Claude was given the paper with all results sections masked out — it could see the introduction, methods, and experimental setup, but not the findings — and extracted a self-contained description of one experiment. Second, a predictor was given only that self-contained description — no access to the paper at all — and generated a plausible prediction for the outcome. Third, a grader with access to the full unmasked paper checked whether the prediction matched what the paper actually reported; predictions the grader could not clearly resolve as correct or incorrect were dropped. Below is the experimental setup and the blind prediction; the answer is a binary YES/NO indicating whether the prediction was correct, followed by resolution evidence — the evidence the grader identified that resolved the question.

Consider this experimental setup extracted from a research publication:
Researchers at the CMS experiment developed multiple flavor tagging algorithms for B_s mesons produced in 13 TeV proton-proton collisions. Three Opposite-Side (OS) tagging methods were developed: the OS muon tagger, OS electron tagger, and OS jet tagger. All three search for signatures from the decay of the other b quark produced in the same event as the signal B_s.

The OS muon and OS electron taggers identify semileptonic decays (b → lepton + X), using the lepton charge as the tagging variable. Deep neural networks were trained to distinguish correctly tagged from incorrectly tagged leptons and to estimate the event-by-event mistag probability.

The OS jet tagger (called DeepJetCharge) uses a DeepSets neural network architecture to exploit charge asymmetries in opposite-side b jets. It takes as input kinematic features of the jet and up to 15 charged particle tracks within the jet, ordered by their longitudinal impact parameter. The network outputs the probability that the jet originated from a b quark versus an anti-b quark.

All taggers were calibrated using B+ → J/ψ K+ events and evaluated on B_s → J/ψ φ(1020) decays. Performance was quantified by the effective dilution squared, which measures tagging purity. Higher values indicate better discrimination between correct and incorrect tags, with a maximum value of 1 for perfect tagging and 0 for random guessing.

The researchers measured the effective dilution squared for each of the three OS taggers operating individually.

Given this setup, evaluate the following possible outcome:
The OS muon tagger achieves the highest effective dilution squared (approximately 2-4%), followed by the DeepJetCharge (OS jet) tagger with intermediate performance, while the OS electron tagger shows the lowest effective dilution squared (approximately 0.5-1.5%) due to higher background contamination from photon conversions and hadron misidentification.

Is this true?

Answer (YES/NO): NO